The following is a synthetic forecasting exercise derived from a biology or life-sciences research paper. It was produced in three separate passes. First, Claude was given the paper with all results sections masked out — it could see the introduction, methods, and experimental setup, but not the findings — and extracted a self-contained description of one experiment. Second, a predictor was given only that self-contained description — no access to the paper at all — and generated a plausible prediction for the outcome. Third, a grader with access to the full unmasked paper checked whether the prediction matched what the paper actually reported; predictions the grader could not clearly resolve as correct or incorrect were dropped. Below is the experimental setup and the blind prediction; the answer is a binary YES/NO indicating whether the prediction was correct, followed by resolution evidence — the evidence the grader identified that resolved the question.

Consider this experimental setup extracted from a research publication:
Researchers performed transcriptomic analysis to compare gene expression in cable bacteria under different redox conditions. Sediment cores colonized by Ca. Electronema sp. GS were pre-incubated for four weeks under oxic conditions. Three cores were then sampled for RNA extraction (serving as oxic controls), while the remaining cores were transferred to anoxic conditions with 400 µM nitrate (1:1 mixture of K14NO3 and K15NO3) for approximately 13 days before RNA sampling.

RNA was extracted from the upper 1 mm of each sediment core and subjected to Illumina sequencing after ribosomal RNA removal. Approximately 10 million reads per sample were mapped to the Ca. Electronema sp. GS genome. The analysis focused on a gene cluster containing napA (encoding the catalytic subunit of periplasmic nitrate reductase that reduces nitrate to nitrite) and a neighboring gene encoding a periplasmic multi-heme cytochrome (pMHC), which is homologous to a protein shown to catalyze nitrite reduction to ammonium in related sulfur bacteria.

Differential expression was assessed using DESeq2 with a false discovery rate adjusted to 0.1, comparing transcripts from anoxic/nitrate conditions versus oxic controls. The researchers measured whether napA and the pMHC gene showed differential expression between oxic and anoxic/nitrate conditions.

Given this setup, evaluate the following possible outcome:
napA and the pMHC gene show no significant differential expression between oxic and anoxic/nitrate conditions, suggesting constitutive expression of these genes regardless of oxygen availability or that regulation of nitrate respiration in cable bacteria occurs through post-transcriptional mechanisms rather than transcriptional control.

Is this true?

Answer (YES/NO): YES